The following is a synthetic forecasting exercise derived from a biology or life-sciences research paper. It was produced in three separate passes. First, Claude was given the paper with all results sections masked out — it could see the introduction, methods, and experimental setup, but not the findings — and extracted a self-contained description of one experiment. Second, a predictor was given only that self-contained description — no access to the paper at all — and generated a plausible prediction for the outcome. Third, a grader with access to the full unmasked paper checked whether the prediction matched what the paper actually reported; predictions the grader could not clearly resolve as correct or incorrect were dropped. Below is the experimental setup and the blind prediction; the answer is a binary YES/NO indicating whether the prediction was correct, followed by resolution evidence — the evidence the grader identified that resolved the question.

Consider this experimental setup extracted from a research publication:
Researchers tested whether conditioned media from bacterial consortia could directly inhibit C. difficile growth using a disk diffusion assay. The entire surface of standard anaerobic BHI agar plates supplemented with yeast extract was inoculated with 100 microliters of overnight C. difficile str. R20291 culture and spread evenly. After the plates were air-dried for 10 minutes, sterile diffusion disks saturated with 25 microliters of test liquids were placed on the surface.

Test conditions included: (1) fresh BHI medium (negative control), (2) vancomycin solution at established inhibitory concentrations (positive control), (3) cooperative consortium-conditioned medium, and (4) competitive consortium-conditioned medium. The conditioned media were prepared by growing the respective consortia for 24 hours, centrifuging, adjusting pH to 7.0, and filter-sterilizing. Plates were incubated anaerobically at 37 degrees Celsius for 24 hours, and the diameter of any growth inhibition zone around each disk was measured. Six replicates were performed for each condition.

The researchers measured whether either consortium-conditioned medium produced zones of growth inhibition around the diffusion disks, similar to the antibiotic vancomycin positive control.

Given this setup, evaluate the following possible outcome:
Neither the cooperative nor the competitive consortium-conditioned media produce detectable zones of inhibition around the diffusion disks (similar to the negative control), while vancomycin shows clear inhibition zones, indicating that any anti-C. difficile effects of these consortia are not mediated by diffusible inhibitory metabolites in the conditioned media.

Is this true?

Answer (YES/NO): YES